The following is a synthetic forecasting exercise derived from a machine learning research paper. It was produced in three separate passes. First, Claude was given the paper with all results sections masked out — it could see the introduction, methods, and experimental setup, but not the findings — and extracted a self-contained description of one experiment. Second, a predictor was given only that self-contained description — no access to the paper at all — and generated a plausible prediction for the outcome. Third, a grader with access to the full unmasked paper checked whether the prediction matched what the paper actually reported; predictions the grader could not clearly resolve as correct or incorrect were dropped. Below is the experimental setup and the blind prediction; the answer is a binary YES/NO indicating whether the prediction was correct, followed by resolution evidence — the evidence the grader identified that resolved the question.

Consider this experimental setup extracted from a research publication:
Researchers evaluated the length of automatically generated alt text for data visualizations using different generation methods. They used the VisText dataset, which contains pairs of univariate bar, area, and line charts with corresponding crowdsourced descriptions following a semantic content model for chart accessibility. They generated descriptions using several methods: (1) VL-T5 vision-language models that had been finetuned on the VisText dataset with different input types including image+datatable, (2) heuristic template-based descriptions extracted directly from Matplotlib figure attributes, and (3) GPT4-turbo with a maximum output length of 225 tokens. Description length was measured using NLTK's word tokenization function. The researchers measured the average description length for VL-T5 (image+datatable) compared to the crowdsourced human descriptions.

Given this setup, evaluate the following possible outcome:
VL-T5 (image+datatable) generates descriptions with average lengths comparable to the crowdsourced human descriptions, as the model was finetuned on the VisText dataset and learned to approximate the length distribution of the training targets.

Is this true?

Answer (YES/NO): NO